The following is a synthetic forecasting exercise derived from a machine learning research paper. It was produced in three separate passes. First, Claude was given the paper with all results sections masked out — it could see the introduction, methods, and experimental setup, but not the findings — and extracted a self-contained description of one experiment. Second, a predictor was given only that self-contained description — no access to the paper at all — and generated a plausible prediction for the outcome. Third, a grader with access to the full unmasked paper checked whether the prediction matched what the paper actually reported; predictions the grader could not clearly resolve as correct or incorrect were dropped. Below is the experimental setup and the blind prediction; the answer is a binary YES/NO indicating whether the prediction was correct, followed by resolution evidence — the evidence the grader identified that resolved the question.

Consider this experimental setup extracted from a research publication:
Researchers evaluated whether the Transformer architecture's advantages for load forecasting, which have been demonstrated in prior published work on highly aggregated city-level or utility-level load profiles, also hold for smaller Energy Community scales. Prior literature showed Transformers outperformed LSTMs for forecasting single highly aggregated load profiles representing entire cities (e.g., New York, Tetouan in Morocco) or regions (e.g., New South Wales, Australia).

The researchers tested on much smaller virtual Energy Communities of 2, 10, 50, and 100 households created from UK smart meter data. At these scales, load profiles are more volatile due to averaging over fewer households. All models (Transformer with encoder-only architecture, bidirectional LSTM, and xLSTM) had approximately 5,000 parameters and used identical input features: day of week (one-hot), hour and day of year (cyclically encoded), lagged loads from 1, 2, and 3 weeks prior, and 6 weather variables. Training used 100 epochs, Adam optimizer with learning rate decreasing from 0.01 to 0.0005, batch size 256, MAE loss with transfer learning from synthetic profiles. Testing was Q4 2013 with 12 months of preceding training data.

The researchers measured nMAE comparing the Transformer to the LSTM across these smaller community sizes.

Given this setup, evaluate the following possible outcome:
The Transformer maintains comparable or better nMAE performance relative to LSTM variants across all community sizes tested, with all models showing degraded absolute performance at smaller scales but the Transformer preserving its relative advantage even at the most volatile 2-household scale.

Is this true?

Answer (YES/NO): NO